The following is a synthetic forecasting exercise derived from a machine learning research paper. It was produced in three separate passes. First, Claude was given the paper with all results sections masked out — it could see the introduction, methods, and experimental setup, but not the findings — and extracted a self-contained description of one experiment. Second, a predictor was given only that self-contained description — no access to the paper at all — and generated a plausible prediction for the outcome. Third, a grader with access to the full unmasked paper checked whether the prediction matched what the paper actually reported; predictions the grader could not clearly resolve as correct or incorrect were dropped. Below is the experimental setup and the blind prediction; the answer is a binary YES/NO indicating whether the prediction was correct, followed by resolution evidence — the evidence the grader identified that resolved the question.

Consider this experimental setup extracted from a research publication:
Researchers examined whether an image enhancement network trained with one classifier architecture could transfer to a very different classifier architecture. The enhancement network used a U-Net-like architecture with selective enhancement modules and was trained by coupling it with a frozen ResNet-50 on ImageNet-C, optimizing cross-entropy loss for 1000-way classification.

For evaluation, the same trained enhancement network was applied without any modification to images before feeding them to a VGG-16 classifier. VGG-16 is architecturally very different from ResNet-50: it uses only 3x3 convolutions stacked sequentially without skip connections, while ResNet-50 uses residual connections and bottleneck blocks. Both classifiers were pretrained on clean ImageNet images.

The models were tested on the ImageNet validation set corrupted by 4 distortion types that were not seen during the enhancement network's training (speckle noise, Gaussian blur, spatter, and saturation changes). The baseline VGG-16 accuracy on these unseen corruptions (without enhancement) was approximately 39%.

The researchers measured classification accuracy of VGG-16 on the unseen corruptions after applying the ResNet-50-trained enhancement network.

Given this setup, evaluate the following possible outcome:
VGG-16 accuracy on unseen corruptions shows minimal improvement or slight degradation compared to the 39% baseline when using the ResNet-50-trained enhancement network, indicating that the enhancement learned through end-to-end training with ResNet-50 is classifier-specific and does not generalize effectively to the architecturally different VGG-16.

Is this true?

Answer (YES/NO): NO